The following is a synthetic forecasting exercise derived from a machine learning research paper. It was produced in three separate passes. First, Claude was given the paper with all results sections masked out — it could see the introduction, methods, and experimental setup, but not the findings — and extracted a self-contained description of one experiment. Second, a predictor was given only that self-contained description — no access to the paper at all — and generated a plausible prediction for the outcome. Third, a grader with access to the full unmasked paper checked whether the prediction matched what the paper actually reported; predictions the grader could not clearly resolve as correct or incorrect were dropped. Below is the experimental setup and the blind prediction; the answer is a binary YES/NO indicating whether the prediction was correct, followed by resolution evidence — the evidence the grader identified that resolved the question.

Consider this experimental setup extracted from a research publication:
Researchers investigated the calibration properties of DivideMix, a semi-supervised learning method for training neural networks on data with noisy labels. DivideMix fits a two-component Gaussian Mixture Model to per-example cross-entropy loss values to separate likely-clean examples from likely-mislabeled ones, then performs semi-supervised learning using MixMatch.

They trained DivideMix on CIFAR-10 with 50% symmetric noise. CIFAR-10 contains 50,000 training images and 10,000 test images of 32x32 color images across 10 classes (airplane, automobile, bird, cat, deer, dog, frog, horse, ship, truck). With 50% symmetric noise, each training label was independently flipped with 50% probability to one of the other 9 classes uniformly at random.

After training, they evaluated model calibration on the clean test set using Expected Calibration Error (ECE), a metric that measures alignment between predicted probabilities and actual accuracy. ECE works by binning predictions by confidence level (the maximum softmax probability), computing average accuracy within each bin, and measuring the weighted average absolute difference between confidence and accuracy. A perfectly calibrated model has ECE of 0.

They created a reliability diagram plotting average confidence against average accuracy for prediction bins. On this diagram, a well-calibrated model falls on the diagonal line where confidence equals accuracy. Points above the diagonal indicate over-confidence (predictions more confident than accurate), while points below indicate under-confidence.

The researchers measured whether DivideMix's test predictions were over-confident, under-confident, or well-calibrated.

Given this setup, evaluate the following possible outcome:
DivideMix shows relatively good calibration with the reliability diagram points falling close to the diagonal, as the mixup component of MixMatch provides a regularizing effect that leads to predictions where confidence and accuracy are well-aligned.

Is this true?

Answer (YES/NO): NO